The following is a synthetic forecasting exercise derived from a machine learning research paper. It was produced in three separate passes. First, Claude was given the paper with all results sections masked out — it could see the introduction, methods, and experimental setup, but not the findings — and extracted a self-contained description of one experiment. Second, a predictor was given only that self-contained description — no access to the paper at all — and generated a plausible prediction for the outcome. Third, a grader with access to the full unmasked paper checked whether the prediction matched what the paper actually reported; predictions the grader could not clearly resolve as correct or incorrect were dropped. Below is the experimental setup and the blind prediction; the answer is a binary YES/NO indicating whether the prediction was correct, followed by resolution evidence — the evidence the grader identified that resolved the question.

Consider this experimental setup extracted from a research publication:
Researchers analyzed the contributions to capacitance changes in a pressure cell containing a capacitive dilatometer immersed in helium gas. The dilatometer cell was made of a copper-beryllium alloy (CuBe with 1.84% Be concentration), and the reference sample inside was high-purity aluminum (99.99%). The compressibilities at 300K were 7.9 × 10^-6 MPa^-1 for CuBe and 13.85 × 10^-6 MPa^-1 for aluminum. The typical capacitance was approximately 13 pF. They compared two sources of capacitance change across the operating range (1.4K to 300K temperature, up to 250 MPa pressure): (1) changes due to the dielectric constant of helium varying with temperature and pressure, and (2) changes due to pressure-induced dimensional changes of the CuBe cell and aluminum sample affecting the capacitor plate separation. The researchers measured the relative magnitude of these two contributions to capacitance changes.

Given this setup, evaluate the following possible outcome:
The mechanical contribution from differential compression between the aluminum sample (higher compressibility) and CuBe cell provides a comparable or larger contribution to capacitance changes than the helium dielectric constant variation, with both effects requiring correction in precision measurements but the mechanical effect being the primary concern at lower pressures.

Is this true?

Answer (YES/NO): NO